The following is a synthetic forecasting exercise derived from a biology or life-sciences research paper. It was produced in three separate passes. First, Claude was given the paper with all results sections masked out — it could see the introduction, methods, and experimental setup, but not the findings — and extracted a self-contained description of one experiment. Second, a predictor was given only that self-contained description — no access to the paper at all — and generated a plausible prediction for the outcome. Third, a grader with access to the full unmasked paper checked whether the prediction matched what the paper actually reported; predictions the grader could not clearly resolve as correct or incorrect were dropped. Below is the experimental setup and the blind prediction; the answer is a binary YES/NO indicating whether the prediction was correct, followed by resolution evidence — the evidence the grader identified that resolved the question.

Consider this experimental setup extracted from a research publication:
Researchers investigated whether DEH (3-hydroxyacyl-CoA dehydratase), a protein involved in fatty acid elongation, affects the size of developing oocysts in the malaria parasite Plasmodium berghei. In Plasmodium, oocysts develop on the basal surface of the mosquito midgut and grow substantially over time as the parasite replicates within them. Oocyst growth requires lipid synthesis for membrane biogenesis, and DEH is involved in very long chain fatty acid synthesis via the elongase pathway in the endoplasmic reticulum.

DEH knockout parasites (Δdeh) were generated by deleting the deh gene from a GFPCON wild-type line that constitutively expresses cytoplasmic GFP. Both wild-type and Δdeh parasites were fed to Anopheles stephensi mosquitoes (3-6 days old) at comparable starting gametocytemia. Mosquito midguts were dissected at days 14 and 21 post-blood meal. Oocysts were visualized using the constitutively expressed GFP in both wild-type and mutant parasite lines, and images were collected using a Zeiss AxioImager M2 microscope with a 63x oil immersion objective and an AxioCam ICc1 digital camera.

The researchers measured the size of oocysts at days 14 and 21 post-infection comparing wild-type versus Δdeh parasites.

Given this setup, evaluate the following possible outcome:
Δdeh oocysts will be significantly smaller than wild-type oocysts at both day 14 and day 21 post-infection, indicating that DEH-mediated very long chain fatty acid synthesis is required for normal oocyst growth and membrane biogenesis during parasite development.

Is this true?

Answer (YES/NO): NO